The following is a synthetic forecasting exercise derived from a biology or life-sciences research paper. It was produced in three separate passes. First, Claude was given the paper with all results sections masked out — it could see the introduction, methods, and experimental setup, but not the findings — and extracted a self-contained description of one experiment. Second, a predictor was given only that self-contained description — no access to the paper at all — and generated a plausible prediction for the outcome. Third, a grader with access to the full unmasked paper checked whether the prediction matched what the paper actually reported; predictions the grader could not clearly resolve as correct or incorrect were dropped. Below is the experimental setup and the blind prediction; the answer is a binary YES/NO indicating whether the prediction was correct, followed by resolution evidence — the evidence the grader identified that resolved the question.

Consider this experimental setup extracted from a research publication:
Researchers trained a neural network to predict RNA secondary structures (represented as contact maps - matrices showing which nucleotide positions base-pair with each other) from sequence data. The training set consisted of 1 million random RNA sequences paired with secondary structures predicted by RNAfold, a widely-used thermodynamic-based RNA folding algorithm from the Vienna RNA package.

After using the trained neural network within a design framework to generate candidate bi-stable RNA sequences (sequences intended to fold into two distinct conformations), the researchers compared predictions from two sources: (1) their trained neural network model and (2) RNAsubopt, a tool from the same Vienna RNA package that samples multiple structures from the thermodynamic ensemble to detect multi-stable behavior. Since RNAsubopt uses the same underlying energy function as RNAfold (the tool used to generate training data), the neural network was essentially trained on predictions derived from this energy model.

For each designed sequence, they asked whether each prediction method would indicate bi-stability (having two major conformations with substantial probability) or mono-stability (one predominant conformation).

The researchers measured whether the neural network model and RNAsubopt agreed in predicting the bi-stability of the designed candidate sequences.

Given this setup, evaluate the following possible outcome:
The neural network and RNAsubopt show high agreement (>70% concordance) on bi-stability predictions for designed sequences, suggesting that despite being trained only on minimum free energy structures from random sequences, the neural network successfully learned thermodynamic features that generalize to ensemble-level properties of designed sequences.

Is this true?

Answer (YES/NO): NO